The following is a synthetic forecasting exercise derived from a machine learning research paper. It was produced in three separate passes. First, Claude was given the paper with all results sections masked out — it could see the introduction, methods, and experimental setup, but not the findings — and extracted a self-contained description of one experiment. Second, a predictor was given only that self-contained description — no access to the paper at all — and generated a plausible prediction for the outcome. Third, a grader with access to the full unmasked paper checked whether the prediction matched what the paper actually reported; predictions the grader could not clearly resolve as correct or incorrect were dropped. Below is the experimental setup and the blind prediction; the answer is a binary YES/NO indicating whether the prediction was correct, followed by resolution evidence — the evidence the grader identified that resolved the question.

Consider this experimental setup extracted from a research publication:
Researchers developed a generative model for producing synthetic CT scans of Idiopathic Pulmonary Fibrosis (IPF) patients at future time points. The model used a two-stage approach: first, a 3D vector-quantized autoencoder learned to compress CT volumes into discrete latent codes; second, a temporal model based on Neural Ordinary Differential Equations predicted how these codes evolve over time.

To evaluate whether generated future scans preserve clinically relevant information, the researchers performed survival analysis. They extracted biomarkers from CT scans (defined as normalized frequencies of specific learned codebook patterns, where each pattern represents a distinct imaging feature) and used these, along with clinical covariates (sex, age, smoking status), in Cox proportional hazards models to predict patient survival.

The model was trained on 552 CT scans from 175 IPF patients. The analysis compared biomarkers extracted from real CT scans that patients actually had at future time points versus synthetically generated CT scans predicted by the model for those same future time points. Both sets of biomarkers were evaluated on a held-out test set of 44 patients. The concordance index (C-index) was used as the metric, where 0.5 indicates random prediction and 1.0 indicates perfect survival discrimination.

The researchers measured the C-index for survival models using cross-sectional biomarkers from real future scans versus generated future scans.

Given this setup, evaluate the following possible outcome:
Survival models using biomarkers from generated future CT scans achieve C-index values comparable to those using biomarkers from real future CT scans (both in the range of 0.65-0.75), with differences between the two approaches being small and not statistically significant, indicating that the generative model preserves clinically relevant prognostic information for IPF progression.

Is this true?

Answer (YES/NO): NO